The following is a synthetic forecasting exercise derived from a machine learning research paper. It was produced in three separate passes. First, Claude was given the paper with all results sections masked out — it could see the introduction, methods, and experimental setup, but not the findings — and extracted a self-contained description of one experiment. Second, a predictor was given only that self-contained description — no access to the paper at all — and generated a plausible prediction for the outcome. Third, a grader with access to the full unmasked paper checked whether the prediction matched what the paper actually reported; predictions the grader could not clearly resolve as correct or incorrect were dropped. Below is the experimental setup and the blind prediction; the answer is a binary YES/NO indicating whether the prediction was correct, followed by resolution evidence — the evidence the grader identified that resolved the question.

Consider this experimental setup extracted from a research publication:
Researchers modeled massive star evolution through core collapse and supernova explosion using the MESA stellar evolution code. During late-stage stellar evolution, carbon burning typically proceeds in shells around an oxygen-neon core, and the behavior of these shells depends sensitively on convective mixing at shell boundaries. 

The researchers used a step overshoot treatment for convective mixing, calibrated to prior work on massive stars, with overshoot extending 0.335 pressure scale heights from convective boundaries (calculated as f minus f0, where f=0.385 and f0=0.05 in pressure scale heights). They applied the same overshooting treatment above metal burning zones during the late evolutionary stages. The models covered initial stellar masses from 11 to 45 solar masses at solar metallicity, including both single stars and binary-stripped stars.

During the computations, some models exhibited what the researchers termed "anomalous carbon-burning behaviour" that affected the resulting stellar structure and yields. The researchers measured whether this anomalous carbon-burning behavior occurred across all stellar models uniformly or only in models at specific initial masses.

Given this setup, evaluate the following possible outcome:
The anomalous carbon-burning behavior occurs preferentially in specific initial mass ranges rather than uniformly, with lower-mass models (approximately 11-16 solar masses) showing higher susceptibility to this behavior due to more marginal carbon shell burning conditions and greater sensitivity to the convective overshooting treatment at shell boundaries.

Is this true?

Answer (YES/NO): NO